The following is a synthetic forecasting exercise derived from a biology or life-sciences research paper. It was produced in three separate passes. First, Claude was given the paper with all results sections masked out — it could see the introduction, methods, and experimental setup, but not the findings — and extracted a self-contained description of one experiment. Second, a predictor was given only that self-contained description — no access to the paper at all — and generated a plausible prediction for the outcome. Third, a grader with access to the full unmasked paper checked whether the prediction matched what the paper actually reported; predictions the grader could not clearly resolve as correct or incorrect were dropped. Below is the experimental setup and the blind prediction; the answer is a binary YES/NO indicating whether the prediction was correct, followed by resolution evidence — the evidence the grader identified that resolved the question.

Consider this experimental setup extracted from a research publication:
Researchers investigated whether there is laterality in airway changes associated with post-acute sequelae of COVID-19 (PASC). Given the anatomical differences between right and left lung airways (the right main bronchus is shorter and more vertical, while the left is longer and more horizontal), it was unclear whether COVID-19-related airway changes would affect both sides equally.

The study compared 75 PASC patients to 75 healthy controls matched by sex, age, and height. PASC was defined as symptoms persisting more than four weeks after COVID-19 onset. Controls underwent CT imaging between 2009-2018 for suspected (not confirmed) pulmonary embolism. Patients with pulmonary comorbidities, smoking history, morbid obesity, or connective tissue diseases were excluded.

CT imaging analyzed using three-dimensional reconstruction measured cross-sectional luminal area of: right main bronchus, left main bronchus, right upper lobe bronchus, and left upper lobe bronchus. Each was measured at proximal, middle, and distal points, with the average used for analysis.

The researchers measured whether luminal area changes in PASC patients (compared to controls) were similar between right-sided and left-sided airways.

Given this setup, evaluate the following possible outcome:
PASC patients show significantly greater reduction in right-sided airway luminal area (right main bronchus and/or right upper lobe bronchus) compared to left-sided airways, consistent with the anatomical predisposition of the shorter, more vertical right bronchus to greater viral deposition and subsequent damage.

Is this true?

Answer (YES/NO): NO